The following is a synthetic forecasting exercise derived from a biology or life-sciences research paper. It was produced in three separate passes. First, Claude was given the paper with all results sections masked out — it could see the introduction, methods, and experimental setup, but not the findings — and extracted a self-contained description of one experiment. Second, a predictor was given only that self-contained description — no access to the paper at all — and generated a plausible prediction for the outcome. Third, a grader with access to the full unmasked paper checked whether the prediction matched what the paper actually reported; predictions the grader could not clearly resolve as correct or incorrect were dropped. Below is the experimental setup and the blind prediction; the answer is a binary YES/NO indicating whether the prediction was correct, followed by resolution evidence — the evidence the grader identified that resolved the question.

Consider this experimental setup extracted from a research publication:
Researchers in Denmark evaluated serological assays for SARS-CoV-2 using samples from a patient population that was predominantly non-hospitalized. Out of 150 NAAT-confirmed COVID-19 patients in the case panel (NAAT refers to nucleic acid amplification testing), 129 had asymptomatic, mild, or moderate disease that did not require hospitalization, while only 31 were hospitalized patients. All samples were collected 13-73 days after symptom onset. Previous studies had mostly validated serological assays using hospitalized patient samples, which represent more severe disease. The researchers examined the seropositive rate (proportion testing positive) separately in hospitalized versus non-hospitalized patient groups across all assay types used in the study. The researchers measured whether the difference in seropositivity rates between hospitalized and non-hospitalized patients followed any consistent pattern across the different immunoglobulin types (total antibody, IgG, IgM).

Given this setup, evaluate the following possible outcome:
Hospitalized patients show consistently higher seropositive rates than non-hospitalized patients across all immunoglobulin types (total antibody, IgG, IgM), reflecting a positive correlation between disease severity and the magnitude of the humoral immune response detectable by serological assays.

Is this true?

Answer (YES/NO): YES